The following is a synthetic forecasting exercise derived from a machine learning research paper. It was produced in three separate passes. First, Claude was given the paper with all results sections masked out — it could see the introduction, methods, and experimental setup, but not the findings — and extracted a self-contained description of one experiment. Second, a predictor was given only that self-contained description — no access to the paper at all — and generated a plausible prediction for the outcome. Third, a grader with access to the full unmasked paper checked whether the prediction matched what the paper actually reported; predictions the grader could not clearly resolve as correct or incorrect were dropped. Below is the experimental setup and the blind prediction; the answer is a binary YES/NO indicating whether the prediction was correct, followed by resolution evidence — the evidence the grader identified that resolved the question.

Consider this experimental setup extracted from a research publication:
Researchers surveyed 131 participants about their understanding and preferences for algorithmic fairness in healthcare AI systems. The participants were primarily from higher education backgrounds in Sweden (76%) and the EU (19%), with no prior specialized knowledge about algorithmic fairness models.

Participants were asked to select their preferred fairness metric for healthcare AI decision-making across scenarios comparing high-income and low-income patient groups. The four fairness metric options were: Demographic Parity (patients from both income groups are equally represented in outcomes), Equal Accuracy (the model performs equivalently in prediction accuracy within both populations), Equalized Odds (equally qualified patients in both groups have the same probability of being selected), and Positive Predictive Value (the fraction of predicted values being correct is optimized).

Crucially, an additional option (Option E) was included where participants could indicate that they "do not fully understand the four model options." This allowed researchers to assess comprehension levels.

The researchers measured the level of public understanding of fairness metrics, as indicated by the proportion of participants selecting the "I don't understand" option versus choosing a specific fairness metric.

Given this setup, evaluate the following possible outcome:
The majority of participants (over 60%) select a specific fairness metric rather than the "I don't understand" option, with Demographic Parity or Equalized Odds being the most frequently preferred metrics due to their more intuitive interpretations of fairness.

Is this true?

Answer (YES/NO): NO